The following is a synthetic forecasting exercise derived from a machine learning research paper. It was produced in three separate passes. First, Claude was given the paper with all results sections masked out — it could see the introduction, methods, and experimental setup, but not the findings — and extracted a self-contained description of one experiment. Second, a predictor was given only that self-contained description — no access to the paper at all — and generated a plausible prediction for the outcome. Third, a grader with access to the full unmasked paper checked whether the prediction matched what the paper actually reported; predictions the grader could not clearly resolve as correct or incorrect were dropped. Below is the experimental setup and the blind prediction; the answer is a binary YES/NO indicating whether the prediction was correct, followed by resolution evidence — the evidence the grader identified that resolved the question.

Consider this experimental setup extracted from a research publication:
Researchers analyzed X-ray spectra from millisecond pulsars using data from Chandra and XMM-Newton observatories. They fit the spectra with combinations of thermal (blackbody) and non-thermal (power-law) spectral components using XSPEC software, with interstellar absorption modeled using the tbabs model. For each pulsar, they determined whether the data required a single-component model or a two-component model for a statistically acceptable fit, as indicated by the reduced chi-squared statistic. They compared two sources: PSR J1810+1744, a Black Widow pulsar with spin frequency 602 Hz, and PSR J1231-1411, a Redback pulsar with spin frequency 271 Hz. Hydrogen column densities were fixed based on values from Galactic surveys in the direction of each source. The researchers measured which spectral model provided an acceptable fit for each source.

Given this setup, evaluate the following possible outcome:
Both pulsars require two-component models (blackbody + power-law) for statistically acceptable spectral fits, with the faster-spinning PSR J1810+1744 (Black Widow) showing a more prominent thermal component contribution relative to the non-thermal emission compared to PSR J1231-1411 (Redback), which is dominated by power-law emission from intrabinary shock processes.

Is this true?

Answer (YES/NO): NO